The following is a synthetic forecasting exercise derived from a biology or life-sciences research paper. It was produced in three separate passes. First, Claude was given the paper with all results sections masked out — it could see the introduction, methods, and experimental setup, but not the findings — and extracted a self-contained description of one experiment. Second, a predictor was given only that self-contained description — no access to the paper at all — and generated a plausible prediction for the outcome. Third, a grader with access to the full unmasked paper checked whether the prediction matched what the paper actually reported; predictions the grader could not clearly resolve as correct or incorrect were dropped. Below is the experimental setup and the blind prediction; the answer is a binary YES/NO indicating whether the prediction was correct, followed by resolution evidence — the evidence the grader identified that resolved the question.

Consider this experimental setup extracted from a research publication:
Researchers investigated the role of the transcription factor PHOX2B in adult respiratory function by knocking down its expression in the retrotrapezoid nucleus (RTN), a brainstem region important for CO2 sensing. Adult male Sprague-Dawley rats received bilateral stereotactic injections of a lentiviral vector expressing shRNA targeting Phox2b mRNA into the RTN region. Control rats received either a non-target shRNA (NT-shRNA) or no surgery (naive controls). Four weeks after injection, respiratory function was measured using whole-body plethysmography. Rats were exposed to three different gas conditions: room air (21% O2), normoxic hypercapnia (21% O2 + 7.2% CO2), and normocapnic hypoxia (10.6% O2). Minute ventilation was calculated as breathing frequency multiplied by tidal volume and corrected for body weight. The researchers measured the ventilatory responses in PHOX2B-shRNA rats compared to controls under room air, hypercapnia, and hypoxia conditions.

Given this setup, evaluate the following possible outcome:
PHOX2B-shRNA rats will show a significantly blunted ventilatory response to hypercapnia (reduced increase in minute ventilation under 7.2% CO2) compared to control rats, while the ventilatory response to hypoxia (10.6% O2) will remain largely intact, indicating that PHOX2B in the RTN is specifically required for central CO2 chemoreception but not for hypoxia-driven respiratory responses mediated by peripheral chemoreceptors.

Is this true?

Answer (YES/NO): YES